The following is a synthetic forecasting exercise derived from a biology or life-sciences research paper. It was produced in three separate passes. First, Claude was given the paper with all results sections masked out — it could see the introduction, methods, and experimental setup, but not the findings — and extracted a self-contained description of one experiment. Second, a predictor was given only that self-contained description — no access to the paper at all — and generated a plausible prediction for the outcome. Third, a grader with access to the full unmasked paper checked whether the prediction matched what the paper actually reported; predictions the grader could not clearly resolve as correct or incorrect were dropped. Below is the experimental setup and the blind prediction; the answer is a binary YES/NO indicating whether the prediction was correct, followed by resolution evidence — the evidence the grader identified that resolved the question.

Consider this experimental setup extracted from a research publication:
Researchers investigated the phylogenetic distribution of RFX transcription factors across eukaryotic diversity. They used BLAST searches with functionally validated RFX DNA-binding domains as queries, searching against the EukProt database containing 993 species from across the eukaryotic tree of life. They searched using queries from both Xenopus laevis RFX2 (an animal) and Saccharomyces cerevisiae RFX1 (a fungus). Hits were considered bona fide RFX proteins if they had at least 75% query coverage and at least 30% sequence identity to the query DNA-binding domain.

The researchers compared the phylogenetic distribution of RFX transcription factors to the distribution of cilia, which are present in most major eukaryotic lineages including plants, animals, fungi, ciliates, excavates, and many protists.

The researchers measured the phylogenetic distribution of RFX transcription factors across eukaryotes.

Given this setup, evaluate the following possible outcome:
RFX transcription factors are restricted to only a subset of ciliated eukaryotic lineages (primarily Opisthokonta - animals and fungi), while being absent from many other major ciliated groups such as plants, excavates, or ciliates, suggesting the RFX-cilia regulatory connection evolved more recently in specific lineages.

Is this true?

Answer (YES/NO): YES